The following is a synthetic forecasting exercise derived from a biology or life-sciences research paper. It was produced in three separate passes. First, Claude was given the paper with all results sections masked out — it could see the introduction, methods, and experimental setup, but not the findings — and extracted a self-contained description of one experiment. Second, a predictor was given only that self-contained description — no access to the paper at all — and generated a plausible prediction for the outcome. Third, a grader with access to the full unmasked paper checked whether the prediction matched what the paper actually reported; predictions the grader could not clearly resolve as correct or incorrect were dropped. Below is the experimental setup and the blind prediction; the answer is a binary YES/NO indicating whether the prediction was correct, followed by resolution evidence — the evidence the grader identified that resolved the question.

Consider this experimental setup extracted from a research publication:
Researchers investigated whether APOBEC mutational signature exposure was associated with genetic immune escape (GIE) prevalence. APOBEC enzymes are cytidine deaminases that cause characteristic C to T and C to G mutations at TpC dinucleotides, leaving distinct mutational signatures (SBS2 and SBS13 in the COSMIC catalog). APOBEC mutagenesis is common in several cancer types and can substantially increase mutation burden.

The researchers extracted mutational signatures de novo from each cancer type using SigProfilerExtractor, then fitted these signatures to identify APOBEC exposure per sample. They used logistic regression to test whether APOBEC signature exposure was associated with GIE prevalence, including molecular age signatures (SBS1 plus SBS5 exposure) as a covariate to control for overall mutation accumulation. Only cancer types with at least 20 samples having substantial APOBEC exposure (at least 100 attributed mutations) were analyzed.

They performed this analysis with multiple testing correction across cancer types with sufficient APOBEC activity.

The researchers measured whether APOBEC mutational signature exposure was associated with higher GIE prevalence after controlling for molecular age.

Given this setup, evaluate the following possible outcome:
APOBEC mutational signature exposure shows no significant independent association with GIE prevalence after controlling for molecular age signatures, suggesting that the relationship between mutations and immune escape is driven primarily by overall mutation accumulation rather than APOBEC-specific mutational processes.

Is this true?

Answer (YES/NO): NO